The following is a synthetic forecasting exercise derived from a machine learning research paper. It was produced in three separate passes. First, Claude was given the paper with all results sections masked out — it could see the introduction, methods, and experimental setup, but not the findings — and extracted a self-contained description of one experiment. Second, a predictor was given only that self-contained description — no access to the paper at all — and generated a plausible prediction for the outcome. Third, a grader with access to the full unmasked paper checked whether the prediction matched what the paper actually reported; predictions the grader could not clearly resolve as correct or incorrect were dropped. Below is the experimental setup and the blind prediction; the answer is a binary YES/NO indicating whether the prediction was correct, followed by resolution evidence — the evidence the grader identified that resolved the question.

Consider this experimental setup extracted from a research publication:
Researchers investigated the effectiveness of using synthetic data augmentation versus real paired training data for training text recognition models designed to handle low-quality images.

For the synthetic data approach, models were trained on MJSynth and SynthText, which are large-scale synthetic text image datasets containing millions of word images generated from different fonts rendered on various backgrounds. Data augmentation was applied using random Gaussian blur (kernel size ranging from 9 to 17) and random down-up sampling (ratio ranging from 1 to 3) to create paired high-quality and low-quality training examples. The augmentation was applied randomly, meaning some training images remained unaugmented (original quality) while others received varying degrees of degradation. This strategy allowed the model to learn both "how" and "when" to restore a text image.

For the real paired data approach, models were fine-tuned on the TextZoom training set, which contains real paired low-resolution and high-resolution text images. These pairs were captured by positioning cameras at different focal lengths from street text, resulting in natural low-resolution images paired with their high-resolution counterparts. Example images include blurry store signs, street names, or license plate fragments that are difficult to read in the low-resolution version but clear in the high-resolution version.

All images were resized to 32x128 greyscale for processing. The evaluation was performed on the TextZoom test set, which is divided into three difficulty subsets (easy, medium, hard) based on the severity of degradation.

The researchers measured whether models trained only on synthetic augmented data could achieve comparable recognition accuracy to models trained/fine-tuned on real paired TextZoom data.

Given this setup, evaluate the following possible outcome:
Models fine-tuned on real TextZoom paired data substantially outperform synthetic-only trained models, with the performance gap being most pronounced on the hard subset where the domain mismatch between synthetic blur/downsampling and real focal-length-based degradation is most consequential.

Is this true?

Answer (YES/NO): NO